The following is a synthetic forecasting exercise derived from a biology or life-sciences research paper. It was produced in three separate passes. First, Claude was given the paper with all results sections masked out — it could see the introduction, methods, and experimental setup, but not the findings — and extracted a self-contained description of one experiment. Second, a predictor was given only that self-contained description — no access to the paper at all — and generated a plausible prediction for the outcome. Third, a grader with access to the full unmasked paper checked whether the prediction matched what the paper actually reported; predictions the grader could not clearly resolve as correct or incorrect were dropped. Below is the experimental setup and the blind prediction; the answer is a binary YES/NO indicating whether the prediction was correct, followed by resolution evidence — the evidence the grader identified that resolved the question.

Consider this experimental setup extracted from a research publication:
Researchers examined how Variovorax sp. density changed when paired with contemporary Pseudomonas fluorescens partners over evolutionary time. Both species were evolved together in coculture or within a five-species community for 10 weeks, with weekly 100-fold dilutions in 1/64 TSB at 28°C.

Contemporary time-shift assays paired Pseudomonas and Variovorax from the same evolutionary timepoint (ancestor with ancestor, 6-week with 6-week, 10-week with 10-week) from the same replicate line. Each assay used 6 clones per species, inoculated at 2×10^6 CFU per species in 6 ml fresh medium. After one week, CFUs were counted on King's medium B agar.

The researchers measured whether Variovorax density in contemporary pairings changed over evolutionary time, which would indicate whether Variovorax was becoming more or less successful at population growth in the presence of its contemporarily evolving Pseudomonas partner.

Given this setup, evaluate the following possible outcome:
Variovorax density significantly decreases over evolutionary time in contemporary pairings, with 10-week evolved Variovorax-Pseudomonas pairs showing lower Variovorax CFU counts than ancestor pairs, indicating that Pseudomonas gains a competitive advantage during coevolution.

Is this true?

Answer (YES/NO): NO